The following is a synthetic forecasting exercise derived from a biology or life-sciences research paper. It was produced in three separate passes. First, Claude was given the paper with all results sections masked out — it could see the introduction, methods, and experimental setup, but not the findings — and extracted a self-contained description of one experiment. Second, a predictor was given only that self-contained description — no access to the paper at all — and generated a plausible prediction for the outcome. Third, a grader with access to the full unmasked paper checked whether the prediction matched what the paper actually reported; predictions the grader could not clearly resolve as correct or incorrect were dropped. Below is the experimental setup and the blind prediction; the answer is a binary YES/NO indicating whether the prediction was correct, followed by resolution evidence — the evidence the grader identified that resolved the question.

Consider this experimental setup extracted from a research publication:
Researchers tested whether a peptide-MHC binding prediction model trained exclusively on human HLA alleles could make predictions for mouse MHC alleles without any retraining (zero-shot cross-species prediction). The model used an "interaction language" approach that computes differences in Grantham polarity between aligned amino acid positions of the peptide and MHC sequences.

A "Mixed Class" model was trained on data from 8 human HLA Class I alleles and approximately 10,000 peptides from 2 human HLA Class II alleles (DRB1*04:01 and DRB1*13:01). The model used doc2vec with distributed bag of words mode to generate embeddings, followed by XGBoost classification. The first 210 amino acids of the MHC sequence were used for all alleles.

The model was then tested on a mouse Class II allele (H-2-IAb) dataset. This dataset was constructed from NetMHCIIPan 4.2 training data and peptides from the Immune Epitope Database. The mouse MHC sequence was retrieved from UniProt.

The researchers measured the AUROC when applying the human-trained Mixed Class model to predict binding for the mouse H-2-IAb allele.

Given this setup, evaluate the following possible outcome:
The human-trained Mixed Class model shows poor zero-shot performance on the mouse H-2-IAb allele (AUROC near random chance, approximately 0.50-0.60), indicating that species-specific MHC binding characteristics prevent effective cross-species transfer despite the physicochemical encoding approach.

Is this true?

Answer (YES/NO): NO